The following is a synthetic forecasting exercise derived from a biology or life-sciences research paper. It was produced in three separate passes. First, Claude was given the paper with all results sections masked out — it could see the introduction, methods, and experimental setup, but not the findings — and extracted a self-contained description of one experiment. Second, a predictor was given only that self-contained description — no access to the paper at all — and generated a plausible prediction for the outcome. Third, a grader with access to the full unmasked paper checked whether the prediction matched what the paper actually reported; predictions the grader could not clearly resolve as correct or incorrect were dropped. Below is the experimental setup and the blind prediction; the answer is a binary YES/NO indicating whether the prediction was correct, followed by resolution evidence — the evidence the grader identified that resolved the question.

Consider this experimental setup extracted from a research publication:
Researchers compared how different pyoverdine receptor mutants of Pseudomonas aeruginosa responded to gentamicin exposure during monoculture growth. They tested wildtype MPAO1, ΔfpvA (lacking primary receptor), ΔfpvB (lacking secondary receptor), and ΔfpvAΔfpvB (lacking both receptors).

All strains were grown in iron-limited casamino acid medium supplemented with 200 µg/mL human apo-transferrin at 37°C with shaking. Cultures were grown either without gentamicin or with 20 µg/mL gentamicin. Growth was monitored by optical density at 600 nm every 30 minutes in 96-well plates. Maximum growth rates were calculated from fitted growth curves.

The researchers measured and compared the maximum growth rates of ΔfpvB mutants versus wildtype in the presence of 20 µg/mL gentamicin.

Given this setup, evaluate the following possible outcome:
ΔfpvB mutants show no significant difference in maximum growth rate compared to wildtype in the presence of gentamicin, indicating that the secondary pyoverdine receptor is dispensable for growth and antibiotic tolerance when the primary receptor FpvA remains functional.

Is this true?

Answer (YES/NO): NO